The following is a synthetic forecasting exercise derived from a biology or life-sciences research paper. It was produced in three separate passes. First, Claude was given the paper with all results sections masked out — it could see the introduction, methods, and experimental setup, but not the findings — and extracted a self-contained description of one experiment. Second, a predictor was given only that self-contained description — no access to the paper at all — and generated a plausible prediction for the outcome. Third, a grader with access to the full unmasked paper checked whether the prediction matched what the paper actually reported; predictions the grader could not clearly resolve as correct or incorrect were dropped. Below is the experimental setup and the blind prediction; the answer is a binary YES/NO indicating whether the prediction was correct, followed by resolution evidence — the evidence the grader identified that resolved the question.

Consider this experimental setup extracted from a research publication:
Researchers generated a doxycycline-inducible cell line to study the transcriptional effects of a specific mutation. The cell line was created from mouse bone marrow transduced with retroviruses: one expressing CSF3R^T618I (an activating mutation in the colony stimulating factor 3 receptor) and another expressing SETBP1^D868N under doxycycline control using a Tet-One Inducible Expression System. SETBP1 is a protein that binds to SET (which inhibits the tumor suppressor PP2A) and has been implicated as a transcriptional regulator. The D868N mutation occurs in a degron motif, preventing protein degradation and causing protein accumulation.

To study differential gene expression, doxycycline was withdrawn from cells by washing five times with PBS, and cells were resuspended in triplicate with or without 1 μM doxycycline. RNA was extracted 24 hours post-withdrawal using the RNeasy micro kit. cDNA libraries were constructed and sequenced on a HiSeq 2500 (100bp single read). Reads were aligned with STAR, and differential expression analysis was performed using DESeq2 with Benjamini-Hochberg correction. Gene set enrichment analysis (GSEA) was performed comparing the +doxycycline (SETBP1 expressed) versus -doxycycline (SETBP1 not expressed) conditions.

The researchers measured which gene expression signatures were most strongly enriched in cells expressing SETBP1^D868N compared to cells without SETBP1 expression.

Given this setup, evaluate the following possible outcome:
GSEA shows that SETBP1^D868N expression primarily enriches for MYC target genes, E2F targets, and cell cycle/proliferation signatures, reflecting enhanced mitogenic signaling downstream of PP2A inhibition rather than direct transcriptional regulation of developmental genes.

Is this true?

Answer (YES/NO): NO